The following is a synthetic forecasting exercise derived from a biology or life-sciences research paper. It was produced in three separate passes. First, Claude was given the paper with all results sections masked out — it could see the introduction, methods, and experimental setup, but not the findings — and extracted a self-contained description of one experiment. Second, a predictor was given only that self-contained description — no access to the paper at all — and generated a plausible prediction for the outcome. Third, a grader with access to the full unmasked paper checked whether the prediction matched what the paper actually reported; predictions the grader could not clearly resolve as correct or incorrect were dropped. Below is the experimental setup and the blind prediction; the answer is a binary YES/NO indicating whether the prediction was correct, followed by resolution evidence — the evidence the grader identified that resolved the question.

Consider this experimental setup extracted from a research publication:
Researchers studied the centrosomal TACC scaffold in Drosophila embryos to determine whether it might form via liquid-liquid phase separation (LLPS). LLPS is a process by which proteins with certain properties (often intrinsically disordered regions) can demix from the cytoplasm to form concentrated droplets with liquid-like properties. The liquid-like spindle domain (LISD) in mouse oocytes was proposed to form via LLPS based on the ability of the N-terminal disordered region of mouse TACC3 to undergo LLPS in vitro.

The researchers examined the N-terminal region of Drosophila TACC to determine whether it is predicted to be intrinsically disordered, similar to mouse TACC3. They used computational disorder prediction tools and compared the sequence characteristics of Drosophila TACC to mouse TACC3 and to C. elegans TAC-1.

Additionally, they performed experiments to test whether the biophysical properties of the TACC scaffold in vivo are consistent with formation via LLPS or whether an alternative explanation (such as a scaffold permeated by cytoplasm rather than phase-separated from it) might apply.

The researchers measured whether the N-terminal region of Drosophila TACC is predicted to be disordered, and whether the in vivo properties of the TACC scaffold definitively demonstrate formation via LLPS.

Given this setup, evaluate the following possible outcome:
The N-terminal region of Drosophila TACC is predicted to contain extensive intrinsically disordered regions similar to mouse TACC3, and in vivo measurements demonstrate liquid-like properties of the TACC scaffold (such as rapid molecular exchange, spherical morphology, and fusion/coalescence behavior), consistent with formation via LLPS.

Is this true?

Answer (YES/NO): YES